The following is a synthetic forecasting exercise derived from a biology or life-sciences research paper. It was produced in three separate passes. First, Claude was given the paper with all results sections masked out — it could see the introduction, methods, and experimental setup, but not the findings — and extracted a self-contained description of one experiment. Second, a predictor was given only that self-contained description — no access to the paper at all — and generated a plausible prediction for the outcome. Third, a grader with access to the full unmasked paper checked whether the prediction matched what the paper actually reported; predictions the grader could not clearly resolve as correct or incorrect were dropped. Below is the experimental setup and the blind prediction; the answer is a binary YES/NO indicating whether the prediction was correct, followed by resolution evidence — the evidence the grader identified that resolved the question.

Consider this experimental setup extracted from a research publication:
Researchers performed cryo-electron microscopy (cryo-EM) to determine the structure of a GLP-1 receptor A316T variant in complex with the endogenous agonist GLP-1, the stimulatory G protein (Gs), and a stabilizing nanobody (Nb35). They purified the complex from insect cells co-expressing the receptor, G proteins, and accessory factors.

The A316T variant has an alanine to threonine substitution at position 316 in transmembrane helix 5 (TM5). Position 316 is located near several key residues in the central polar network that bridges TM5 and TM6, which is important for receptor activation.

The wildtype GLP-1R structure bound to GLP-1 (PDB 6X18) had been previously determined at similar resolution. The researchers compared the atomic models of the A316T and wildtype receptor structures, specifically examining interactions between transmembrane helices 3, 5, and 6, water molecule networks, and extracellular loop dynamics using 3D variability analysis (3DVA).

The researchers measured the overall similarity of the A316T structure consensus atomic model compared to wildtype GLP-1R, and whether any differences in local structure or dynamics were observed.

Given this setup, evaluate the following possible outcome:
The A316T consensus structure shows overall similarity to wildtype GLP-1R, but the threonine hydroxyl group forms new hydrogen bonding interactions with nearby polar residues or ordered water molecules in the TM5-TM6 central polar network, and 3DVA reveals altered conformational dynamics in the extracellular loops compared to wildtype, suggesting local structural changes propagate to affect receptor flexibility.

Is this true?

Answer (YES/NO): YES